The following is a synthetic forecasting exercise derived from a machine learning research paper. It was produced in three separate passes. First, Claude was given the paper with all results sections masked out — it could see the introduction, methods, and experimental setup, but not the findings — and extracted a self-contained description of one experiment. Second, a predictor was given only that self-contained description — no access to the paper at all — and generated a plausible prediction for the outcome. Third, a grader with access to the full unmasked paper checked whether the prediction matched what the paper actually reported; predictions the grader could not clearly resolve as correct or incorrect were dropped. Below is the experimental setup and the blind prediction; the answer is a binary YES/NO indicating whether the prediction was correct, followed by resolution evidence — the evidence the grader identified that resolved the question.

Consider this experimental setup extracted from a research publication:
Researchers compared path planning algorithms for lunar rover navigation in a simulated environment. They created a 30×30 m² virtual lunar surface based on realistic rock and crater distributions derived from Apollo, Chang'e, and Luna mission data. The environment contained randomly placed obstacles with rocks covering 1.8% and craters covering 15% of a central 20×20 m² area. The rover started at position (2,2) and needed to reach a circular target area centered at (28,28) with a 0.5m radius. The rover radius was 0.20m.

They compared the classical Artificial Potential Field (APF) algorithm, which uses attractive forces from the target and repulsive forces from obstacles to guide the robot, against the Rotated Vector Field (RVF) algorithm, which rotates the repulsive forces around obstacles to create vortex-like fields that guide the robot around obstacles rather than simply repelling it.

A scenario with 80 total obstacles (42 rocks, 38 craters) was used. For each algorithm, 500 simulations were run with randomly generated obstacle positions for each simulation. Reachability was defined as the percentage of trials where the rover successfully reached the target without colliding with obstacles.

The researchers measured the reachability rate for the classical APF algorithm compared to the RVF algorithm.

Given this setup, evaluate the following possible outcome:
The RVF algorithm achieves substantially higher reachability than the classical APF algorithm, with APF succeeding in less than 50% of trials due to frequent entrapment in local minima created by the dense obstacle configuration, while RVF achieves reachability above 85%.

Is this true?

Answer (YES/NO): NO